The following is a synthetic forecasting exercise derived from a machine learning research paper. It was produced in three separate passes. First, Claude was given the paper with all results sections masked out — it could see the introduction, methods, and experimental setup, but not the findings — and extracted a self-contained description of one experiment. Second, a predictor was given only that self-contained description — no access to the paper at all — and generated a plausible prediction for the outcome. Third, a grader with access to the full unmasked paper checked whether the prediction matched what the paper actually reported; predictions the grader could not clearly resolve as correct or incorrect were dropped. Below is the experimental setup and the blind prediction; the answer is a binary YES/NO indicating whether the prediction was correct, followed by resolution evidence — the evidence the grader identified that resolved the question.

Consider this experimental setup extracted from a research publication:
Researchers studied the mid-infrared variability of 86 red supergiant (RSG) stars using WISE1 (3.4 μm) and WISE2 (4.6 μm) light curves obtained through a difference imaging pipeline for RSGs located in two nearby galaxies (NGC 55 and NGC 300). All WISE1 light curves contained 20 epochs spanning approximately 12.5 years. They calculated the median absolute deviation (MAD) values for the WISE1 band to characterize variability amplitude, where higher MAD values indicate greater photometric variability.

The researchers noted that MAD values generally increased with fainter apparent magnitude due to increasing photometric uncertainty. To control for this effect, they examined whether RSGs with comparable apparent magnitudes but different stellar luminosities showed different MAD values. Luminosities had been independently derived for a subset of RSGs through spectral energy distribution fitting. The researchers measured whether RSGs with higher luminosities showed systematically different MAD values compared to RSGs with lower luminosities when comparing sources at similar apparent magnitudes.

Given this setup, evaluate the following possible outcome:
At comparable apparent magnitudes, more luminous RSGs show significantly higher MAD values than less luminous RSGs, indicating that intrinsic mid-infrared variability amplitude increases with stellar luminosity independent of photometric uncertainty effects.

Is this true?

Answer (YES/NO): YES